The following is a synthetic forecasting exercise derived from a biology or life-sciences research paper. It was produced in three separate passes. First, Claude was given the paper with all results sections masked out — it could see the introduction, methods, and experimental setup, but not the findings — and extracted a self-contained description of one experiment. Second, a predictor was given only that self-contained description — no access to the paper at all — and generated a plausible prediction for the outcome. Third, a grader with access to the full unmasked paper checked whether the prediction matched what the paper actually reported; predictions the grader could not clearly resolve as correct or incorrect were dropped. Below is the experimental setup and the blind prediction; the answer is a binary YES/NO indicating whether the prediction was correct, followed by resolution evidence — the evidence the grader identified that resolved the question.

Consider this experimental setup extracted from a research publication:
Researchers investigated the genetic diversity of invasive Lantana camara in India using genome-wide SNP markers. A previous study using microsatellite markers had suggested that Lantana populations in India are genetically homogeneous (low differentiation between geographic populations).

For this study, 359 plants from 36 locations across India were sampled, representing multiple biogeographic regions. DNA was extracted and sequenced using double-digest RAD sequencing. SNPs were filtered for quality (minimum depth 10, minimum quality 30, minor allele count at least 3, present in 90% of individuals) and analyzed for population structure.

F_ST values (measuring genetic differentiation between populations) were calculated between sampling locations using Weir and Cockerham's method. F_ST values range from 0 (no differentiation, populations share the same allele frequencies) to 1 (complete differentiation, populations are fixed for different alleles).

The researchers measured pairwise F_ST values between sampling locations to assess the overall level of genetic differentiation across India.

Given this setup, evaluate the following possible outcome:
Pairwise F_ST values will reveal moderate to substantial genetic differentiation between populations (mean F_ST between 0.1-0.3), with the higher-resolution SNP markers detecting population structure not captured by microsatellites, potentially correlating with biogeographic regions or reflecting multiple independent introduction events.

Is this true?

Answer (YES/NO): NO